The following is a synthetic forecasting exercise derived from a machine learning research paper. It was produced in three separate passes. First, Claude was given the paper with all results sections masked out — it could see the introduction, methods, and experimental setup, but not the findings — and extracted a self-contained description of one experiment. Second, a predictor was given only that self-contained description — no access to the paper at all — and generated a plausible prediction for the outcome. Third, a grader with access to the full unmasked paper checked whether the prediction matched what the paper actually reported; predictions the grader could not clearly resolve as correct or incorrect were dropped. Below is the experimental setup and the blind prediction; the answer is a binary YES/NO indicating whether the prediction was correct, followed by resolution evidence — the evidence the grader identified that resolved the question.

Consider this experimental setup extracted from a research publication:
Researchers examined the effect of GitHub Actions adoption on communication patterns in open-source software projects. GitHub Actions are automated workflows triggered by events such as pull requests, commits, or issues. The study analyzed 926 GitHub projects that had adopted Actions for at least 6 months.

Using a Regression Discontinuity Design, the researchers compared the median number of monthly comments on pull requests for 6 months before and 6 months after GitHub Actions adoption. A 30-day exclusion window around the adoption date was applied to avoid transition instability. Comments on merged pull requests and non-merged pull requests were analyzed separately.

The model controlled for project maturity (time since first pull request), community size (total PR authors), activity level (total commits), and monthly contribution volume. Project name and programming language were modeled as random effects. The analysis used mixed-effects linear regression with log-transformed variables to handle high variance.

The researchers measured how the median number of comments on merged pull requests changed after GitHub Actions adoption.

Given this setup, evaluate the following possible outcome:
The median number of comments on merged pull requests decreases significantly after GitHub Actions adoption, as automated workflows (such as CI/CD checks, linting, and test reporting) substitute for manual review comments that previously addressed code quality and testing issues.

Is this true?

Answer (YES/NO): NO